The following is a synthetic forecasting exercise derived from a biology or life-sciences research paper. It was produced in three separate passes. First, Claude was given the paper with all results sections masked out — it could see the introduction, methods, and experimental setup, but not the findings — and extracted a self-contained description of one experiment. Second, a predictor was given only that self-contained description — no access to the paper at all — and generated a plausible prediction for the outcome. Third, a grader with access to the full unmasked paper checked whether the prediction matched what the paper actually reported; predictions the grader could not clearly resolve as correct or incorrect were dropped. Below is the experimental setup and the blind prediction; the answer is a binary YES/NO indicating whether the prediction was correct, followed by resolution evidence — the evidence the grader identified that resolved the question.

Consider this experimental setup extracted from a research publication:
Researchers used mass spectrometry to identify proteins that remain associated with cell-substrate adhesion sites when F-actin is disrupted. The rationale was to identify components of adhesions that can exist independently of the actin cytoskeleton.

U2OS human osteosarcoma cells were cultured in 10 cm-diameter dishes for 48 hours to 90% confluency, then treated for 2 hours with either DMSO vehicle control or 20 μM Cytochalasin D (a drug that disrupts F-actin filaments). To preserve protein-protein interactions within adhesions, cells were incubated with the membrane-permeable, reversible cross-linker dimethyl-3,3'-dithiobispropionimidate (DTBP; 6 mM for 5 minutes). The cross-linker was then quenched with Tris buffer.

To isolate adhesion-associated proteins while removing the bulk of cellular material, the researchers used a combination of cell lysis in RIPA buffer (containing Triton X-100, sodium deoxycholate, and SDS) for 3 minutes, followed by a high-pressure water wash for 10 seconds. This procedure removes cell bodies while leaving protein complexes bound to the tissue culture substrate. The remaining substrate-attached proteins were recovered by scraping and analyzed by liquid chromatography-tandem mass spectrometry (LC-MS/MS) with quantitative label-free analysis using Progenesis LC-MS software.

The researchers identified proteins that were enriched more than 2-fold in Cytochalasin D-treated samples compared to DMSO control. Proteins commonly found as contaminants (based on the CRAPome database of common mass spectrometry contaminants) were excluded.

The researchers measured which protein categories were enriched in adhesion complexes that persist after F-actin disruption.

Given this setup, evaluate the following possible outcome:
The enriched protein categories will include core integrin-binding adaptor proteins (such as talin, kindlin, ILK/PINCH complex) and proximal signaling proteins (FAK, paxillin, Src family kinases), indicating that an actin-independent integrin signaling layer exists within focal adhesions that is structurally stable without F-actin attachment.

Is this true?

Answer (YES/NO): NO